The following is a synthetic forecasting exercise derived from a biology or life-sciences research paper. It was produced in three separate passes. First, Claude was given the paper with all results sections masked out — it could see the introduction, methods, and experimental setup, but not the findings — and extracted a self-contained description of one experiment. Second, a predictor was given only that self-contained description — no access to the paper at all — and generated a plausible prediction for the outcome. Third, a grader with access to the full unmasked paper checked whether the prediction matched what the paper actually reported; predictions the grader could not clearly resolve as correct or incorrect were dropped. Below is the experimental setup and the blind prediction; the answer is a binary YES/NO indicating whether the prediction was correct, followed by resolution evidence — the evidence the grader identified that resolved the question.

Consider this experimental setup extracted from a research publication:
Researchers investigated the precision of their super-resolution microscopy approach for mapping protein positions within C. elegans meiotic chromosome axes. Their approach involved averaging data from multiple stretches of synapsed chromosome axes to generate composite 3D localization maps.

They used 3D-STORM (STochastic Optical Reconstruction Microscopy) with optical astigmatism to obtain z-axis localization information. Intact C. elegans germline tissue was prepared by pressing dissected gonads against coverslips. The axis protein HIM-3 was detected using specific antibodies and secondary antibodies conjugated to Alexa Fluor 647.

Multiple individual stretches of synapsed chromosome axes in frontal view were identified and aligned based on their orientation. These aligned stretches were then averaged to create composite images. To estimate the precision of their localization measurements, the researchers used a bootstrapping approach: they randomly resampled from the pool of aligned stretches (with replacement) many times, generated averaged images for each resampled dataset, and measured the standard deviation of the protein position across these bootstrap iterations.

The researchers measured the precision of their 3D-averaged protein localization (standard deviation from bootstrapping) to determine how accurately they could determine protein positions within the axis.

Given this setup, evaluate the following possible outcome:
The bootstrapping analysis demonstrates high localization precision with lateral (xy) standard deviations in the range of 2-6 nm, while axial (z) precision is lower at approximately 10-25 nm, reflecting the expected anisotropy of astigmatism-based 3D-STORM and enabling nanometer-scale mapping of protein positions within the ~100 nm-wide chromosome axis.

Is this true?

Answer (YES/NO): NO